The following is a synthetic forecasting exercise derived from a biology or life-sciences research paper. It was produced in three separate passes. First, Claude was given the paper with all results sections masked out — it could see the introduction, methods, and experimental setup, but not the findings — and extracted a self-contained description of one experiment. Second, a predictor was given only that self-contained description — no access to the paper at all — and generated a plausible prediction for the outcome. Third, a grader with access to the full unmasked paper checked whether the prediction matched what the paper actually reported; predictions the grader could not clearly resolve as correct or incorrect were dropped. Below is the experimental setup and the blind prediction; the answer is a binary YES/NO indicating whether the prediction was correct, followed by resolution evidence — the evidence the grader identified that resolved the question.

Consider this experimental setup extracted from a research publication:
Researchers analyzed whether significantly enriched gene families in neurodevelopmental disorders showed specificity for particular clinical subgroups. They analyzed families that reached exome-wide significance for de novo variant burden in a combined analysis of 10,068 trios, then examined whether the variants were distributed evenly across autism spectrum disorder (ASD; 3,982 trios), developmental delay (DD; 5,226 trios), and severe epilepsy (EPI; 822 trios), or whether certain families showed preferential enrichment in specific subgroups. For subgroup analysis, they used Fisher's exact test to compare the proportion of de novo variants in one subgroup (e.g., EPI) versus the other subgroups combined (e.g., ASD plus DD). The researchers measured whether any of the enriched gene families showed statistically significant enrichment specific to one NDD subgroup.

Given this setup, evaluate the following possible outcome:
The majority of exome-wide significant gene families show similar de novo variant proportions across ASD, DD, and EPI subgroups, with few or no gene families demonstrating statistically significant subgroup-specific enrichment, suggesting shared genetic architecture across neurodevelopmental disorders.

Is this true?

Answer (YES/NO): YES